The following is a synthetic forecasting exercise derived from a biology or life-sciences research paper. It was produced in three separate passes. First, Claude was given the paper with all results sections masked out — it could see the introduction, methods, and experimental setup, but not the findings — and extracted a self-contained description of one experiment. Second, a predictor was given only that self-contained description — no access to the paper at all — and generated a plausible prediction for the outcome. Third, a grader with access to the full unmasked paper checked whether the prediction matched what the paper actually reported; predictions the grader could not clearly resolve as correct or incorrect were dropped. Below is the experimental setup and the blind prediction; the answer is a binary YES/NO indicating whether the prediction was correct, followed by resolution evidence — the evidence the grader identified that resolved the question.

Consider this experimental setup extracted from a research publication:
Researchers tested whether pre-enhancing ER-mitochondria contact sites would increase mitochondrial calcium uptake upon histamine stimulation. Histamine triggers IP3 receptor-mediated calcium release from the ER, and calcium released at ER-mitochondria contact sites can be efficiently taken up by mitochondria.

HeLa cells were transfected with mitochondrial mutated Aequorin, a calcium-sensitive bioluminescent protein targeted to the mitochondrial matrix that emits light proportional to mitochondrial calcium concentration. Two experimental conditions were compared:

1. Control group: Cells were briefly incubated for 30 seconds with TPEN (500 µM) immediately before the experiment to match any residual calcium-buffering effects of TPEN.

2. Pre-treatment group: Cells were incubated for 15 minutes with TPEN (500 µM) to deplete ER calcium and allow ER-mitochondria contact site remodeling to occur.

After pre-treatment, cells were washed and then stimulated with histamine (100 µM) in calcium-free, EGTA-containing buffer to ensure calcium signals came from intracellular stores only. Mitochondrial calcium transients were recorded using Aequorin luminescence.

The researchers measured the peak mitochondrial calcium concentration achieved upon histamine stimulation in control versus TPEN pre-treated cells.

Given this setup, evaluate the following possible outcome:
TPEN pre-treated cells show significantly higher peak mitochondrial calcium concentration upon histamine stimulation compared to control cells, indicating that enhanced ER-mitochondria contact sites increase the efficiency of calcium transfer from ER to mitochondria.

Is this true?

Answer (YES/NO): YES